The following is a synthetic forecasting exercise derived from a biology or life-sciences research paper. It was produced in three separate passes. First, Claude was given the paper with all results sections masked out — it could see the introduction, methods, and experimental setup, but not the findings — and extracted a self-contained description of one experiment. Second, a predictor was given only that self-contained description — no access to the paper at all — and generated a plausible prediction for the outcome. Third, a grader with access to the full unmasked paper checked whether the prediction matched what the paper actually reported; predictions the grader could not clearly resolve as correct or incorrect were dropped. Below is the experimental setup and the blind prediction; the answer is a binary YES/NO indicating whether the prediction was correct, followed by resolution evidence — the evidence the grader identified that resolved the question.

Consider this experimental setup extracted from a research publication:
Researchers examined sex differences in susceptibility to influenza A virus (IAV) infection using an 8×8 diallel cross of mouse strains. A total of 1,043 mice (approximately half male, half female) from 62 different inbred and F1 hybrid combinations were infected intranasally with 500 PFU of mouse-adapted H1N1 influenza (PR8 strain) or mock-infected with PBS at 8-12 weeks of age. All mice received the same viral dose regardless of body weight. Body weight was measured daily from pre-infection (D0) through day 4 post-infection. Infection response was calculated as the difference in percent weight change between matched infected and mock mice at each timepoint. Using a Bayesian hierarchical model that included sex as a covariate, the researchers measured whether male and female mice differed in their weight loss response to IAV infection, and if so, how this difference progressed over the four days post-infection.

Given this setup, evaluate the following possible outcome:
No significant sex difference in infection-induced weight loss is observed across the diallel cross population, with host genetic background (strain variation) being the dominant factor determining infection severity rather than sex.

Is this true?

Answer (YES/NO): NO